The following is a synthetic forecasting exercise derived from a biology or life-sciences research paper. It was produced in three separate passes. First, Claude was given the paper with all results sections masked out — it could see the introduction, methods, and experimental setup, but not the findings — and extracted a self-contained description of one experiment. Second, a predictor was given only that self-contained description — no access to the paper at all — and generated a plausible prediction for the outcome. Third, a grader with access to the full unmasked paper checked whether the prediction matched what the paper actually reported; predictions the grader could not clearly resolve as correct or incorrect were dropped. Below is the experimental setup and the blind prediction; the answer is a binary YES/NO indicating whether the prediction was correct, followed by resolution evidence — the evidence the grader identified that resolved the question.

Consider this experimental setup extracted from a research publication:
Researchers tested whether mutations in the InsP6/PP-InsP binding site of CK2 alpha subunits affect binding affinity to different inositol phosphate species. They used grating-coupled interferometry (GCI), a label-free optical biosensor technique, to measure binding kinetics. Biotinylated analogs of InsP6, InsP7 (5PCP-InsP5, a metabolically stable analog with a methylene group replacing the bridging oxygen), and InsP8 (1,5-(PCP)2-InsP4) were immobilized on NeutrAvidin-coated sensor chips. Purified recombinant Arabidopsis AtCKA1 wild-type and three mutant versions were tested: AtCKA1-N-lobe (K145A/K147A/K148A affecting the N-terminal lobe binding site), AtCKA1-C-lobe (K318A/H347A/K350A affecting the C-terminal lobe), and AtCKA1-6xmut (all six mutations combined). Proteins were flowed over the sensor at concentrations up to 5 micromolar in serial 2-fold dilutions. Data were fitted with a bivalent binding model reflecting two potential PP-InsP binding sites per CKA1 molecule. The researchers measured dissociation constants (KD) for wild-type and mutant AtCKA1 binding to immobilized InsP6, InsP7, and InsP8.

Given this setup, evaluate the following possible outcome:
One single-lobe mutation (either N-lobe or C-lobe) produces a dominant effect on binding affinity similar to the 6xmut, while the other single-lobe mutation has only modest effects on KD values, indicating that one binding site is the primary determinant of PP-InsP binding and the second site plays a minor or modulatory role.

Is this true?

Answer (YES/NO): NO